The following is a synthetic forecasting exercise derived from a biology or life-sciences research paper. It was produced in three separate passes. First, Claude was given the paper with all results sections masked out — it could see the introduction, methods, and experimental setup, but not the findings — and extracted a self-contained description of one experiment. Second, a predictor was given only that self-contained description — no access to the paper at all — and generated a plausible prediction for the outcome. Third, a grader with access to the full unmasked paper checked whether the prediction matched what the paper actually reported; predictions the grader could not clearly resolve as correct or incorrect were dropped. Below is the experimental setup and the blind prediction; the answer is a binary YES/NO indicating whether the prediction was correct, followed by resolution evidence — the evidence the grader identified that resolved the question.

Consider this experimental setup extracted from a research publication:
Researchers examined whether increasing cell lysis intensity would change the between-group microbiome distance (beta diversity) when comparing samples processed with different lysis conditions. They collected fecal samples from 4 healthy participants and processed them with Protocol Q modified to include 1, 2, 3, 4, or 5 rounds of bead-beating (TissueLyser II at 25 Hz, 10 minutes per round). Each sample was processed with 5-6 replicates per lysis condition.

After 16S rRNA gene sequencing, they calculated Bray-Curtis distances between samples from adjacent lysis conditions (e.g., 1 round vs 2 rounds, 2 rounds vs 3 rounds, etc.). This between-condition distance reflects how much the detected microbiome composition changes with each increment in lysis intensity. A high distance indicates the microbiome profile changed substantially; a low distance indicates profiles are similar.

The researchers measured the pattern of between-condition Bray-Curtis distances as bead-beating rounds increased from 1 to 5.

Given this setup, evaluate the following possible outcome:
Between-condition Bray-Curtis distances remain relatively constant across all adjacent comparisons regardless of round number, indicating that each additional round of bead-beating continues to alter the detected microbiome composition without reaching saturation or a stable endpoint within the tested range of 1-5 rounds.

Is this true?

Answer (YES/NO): NO